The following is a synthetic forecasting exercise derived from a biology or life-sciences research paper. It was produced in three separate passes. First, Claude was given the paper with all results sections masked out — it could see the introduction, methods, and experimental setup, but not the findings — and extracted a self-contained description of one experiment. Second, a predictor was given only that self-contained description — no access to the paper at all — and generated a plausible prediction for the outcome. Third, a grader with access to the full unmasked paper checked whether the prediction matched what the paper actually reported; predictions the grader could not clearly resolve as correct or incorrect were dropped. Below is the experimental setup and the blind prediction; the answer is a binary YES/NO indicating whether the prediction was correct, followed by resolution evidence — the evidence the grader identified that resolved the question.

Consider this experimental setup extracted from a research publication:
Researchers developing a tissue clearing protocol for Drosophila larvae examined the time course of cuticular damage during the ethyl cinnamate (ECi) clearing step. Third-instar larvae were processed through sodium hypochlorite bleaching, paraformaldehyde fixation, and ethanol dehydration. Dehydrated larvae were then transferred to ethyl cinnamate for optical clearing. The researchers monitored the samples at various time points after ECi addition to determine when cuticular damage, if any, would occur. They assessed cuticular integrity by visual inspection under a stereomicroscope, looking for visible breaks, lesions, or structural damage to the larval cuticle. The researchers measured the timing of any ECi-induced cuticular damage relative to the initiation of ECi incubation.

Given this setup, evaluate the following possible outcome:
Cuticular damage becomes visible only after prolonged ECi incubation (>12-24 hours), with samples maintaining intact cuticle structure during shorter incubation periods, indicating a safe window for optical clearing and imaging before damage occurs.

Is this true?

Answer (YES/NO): NO